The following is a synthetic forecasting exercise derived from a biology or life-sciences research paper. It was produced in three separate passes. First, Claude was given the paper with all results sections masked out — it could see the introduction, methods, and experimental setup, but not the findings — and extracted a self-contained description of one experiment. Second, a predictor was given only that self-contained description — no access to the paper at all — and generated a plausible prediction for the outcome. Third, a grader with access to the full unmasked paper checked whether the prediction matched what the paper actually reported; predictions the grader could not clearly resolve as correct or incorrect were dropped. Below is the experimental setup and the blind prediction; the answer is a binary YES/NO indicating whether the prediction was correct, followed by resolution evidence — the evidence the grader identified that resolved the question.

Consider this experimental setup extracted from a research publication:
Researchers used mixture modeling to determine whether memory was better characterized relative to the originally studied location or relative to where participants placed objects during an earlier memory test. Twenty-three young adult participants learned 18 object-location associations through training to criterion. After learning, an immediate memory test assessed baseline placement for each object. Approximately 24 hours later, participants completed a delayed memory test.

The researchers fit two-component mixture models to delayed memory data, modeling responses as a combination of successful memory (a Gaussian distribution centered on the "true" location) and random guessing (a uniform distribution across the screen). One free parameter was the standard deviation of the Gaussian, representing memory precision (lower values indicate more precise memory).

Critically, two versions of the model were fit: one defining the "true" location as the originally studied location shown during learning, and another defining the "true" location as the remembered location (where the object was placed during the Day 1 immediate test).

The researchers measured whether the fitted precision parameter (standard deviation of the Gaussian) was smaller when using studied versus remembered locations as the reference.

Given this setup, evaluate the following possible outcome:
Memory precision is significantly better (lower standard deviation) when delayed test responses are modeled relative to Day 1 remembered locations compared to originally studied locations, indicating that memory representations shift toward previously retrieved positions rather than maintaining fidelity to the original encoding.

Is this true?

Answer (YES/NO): YES